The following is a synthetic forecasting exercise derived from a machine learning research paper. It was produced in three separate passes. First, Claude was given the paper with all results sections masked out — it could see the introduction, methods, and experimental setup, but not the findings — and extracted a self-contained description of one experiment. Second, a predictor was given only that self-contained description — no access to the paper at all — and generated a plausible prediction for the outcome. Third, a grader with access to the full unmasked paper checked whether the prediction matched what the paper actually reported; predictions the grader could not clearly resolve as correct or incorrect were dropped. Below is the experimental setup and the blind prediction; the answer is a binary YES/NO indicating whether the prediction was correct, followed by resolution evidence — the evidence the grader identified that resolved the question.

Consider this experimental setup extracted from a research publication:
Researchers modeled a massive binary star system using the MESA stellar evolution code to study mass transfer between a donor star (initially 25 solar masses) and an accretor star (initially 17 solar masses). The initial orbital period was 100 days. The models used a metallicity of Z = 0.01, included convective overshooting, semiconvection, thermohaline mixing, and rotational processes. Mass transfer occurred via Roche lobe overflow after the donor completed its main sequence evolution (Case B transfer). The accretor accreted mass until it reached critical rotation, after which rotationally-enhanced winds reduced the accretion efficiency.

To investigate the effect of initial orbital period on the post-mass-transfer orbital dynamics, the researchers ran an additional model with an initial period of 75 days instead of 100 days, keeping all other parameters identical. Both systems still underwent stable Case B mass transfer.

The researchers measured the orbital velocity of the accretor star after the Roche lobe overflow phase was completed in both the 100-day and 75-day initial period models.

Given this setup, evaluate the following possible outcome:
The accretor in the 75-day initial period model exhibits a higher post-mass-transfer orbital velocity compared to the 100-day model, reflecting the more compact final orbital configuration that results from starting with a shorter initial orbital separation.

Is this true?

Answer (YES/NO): YES